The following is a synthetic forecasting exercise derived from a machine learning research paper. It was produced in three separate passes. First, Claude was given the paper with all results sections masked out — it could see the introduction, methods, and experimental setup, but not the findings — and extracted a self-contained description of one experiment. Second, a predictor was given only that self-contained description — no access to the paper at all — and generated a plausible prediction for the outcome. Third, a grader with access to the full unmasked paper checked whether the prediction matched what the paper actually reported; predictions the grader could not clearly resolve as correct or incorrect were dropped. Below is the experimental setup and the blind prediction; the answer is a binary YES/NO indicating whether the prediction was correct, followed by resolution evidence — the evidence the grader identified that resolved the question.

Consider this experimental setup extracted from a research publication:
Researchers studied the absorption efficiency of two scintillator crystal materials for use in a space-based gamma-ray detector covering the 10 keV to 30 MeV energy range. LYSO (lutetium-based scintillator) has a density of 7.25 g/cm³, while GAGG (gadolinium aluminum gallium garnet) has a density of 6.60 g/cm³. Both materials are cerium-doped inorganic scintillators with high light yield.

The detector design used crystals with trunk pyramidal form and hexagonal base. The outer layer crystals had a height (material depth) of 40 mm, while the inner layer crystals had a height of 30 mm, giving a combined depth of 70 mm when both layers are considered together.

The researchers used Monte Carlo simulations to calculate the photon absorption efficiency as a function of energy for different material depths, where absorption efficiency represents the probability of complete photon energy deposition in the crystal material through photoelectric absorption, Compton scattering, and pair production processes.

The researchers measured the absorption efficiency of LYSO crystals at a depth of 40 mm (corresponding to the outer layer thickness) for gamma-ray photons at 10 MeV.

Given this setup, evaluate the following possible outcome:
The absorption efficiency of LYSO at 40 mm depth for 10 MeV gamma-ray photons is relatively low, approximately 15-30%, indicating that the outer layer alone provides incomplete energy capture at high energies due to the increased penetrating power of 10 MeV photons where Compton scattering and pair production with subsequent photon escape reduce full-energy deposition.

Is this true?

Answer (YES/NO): NO